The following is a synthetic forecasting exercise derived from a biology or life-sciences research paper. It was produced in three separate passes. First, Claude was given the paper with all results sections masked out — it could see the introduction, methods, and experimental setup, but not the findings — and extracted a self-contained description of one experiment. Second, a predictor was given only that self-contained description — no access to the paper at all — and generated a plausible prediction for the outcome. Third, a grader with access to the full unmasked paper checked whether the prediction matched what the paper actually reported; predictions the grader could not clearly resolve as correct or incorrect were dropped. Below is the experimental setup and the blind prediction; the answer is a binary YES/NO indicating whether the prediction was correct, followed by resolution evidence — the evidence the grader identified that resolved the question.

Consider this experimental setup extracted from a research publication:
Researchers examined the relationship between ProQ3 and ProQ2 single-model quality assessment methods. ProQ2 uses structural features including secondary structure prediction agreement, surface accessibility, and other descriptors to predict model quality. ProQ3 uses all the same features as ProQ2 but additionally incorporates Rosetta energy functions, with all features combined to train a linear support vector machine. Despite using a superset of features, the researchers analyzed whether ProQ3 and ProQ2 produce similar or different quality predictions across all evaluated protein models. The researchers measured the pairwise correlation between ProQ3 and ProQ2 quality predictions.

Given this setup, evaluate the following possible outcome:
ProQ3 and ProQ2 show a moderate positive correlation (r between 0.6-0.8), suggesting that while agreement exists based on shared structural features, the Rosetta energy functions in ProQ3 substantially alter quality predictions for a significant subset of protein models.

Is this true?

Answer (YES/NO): NO